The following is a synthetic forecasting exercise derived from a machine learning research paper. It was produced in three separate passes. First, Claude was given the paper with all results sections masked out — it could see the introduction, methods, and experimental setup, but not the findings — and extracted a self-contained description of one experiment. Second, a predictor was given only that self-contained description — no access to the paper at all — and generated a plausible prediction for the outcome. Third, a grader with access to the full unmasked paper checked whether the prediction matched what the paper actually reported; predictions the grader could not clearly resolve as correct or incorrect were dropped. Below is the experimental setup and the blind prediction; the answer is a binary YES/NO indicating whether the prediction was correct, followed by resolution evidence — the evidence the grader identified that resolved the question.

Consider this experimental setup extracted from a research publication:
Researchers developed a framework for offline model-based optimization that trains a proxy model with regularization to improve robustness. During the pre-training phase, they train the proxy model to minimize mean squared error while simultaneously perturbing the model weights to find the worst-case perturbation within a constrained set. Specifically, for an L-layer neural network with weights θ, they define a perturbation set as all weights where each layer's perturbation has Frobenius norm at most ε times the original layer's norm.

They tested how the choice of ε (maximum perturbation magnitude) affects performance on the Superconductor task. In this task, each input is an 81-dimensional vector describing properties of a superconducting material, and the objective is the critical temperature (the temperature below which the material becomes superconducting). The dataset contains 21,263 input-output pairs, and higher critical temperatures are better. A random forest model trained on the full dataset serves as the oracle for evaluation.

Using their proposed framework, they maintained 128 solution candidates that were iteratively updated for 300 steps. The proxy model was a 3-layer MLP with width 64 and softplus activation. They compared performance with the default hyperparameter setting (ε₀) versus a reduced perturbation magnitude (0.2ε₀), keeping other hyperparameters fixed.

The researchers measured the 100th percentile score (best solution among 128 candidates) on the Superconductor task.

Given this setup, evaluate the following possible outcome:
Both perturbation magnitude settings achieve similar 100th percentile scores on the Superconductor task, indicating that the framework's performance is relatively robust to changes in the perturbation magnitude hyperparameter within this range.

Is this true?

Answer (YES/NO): NO